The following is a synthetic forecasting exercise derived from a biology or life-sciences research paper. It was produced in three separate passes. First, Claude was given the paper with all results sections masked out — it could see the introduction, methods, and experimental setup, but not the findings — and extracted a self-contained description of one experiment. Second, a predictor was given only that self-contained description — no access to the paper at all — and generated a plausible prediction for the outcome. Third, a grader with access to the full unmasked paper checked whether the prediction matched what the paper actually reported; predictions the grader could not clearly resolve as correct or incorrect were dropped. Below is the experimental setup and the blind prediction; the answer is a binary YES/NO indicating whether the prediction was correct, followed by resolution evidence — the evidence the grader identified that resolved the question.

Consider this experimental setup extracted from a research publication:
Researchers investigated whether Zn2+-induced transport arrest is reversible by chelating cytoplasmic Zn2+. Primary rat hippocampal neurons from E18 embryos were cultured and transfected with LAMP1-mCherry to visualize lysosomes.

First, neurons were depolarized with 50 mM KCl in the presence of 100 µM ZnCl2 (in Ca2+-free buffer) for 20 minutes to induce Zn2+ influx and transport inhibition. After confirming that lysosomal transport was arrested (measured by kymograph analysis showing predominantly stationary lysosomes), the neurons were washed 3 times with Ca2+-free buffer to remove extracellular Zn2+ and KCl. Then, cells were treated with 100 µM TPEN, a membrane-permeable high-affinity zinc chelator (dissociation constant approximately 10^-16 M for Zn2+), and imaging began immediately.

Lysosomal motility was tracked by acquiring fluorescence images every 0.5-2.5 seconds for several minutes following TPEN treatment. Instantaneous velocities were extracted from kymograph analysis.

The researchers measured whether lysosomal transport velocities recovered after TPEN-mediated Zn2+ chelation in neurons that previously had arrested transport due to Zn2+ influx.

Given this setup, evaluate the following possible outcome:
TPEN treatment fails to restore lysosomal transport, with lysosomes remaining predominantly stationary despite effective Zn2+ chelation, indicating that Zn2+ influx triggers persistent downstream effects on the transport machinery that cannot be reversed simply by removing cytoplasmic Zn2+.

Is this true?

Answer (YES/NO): NO